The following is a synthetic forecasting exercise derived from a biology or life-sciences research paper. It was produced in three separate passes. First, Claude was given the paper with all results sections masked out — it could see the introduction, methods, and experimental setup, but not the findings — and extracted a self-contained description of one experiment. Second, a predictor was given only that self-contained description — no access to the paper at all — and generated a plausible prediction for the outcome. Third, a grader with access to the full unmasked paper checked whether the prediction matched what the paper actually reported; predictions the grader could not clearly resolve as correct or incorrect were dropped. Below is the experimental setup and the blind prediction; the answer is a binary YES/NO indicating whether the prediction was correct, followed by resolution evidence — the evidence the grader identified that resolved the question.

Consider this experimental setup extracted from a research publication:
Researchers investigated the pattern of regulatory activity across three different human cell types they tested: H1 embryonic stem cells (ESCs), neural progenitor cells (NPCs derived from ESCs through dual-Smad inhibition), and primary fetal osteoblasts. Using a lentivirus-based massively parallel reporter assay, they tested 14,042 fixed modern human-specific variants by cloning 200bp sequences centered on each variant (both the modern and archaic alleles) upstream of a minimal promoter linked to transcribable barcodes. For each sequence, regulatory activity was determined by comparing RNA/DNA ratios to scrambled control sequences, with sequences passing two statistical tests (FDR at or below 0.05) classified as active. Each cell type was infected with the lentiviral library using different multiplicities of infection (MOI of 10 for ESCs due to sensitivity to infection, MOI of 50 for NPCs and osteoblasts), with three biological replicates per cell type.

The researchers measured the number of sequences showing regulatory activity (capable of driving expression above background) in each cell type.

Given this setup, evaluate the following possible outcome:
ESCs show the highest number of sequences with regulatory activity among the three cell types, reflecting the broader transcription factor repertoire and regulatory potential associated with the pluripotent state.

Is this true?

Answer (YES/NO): YES